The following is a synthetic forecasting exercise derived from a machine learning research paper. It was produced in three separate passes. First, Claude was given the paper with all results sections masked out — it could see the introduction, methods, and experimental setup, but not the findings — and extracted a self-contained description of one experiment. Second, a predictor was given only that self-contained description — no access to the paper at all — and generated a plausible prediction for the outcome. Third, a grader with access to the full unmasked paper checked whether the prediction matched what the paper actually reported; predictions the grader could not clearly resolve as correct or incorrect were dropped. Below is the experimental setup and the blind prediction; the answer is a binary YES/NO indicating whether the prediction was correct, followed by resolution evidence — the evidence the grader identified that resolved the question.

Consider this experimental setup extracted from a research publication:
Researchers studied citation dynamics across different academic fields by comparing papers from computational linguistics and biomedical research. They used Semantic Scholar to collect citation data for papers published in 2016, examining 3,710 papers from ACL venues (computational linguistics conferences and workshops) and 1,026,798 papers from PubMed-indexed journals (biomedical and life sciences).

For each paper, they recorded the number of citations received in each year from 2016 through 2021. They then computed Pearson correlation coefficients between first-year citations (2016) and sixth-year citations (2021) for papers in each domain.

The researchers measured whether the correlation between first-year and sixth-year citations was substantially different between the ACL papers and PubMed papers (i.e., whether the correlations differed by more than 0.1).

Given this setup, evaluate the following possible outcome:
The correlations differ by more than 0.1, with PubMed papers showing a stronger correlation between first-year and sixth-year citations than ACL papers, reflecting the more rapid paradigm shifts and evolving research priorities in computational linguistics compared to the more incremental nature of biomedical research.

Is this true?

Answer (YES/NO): NO